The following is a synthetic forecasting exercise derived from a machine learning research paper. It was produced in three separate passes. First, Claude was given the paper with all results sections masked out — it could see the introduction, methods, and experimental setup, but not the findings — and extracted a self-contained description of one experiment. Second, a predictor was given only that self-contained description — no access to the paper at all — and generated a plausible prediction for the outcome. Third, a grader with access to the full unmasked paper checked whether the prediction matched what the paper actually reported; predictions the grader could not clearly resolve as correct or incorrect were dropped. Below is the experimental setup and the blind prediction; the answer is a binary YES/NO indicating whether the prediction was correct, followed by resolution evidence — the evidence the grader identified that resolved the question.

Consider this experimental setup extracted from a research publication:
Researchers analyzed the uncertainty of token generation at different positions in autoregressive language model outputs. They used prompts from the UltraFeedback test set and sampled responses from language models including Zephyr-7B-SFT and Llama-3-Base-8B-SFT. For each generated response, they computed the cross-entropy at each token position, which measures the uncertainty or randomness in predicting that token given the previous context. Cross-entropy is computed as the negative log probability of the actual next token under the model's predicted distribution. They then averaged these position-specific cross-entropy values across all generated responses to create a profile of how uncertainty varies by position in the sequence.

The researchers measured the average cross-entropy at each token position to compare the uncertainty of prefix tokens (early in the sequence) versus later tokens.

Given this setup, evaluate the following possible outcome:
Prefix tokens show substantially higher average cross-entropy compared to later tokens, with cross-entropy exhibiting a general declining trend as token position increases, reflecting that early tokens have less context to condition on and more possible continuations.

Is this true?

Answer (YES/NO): YES